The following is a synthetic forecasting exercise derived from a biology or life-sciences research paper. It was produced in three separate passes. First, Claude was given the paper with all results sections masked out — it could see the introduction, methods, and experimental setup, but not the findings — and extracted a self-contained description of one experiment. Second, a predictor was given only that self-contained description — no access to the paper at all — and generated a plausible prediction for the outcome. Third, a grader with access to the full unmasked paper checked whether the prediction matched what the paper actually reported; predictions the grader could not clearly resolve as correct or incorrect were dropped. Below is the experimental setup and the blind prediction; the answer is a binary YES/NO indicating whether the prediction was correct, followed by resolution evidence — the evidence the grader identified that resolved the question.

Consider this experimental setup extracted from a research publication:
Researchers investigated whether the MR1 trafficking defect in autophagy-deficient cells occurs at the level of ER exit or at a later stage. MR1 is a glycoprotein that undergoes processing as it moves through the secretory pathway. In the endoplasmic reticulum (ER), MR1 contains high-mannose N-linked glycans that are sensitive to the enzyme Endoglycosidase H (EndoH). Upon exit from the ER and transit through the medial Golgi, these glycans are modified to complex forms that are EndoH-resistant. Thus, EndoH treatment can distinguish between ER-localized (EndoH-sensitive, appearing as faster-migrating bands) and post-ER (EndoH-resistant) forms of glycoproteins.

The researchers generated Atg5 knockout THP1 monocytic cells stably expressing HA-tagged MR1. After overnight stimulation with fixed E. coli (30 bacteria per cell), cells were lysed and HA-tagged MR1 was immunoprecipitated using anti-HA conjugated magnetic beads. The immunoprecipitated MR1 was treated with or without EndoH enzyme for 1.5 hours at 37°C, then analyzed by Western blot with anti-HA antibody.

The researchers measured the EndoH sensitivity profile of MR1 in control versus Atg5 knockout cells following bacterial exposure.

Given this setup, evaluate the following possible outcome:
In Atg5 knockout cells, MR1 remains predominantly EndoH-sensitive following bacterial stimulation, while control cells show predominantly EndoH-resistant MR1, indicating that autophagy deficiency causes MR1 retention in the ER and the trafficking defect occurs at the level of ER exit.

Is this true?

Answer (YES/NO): NO